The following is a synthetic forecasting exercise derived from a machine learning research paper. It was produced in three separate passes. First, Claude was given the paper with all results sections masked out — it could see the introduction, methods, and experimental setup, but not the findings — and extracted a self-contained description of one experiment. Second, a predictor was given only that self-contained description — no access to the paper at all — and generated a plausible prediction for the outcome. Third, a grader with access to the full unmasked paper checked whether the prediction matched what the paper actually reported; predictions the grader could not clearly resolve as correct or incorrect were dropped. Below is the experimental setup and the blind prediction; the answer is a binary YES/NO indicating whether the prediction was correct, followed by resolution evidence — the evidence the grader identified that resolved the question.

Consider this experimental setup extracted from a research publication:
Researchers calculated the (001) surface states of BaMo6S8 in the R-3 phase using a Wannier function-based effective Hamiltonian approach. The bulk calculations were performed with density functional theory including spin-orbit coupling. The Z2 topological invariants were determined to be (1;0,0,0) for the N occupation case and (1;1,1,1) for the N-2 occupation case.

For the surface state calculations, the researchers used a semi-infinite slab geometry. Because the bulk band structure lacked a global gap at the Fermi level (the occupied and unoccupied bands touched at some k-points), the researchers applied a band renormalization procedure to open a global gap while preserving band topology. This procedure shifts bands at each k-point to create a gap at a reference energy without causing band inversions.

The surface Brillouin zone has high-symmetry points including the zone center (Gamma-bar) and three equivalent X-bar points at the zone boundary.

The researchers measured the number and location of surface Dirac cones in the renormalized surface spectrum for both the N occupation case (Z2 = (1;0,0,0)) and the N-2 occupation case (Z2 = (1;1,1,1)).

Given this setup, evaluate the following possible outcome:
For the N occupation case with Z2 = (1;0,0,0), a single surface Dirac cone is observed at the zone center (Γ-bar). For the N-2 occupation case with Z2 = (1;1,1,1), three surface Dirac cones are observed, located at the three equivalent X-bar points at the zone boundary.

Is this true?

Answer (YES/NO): NO